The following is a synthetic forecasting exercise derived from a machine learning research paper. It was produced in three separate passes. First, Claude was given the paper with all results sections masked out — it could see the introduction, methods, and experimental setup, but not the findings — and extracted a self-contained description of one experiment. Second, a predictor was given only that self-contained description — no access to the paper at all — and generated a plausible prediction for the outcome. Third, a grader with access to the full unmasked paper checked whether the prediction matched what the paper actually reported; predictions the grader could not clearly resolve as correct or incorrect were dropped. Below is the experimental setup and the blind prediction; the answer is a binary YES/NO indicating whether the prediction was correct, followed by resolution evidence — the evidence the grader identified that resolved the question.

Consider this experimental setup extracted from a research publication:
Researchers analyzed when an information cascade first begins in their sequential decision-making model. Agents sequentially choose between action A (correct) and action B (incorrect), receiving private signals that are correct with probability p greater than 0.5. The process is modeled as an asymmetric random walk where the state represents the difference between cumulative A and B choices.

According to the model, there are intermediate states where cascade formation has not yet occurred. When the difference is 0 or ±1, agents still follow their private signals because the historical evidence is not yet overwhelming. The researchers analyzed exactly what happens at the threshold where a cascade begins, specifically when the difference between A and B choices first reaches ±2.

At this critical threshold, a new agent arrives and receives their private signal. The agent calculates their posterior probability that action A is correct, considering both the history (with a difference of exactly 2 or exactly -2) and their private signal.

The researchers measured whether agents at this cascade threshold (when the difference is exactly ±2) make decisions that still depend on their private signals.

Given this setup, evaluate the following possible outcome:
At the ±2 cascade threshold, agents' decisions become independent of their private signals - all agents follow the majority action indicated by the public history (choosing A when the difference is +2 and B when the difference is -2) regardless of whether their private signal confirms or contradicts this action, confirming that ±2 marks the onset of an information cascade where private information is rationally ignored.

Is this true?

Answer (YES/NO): YES